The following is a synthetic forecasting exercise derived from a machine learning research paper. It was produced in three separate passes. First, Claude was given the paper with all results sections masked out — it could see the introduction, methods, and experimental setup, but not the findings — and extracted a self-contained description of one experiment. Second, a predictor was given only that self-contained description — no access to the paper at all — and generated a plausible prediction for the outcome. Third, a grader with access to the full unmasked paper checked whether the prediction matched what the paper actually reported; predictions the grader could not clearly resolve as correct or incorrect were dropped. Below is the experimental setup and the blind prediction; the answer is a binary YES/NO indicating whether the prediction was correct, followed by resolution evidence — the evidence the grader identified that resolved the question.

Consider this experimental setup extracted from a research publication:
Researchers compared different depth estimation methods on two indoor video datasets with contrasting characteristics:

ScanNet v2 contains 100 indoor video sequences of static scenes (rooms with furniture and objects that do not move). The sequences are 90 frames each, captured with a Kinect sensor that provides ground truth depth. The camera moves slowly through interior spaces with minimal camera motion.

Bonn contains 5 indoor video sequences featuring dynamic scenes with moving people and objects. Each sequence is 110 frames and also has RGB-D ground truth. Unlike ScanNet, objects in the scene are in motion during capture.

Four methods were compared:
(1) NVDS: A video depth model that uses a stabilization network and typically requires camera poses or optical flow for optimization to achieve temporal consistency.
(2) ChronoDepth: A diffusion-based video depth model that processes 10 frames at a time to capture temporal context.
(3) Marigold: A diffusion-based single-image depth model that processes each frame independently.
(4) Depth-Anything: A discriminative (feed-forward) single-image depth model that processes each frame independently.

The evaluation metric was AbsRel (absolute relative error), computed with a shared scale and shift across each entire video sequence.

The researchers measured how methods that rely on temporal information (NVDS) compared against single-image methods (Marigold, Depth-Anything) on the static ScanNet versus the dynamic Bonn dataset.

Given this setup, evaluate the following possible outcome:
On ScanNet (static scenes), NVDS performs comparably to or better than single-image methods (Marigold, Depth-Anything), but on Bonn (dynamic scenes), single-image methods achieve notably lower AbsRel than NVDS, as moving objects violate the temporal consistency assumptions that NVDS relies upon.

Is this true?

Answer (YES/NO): NO